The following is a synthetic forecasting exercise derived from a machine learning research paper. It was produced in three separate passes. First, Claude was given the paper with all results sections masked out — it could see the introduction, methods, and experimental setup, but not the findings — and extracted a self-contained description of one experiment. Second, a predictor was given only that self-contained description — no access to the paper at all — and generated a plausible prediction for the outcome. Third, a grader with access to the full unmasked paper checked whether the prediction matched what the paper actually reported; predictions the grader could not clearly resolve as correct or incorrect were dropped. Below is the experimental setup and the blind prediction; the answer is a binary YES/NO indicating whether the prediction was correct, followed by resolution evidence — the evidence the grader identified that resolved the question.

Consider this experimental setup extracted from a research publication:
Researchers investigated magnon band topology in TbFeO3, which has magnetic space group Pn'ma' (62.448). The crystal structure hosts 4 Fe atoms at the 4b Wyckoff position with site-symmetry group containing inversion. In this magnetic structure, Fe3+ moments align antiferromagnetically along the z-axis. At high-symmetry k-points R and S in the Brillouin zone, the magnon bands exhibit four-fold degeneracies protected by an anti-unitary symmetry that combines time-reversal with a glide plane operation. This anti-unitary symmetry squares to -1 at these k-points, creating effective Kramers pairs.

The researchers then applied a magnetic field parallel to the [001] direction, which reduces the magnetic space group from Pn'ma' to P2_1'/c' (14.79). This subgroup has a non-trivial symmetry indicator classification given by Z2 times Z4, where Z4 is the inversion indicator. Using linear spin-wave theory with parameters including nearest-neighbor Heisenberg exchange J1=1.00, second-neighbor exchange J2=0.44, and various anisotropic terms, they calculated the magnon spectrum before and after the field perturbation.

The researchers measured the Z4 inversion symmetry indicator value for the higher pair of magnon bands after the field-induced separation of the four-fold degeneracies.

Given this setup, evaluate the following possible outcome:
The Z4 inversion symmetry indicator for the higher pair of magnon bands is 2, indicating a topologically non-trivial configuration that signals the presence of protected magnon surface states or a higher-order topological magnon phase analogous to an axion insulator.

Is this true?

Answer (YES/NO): NO